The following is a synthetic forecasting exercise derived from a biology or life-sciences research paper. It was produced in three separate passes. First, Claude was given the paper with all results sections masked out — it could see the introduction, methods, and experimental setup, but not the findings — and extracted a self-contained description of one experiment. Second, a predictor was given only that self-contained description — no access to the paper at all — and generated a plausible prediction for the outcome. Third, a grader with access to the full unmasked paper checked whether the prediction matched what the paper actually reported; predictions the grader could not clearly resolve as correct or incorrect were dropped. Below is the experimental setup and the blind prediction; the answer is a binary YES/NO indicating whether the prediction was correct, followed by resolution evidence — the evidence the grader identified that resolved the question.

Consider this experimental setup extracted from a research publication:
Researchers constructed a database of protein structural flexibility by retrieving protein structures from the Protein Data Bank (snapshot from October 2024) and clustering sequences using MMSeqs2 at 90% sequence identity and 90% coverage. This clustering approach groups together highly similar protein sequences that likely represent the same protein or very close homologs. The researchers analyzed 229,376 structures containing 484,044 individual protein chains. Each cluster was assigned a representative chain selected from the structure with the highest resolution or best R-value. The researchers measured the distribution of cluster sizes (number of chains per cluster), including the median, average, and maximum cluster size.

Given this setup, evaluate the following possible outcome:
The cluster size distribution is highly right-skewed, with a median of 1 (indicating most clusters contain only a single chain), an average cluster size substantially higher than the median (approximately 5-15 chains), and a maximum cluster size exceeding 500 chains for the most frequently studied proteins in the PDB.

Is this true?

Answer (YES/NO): NO